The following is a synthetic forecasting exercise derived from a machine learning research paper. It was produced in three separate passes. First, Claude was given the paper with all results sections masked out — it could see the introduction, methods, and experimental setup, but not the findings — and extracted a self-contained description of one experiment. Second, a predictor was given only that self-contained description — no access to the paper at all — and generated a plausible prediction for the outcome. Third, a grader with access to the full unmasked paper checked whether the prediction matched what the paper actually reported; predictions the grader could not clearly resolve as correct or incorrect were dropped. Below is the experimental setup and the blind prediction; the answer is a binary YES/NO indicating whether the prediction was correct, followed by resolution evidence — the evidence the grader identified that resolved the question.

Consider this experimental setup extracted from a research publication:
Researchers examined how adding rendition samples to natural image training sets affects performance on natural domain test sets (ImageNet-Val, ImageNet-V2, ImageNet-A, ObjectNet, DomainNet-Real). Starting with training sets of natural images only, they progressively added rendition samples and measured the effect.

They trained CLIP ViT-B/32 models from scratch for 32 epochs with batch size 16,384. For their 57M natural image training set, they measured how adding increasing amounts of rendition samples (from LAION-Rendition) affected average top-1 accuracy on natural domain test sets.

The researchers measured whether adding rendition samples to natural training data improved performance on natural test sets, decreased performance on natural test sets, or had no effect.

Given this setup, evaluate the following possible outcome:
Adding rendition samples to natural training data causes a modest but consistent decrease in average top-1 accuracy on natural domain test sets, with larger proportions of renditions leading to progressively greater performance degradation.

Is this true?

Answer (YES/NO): NO